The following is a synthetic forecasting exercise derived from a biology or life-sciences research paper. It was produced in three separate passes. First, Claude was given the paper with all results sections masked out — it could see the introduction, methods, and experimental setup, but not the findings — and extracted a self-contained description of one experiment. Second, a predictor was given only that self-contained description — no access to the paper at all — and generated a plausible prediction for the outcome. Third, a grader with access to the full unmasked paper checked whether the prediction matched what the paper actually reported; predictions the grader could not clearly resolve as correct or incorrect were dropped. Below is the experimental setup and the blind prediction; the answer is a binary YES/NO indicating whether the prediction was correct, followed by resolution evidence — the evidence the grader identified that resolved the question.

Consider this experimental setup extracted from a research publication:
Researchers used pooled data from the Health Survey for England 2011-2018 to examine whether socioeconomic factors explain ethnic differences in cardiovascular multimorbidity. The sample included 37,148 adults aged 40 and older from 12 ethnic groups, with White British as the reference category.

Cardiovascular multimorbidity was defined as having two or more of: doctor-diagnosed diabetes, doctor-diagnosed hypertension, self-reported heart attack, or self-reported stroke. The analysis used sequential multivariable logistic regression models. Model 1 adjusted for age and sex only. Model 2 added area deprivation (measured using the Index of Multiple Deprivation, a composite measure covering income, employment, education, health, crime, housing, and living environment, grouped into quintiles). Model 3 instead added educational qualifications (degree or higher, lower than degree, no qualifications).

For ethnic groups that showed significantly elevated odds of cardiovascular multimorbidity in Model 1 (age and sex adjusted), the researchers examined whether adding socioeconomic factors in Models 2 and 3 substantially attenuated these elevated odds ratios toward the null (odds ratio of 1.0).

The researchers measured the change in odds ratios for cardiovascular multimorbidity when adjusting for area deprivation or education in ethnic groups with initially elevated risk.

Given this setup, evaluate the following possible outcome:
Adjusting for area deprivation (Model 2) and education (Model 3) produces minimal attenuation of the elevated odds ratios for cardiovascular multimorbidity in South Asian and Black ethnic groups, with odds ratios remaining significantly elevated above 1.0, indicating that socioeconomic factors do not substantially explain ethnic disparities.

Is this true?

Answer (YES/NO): NO